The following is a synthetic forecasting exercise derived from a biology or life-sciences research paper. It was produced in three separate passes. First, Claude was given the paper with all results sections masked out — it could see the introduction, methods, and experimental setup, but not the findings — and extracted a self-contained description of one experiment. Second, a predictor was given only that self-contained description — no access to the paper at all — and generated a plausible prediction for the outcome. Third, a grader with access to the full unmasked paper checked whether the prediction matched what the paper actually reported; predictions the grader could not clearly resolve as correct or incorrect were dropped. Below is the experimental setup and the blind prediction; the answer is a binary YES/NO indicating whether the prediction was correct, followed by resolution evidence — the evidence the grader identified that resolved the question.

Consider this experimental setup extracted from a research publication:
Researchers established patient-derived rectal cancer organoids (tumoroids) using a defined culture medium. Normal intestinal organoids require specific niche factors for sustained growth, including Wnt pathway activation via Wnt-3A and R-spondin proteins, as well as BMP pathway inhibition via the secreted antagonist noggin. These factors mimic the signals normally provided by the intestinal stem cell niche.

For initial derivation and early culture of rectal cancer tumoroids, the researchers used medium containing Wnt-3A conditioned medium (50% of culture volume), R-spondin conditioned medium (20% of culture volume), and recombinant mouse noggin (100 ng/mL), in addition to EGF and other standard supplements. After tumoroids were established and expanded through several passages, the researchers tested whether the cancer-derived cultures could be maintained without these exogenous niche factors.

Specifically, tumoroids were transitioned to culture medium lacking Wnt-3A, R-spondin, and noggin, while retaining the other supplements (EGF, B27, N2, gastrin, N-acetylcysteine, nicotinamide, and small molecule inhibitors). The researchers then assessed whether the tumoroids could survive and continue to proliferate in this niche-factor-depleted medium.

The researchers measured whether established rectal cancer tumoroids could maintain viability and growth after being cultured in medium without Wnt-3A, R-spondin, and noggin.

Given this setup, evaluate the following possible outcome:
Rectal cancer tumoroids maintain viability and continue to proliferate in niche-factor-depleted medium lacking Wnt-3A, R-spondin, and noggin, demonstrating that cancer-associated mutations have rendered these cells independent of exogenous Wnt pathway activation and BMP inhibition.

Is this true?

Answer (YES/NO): YES